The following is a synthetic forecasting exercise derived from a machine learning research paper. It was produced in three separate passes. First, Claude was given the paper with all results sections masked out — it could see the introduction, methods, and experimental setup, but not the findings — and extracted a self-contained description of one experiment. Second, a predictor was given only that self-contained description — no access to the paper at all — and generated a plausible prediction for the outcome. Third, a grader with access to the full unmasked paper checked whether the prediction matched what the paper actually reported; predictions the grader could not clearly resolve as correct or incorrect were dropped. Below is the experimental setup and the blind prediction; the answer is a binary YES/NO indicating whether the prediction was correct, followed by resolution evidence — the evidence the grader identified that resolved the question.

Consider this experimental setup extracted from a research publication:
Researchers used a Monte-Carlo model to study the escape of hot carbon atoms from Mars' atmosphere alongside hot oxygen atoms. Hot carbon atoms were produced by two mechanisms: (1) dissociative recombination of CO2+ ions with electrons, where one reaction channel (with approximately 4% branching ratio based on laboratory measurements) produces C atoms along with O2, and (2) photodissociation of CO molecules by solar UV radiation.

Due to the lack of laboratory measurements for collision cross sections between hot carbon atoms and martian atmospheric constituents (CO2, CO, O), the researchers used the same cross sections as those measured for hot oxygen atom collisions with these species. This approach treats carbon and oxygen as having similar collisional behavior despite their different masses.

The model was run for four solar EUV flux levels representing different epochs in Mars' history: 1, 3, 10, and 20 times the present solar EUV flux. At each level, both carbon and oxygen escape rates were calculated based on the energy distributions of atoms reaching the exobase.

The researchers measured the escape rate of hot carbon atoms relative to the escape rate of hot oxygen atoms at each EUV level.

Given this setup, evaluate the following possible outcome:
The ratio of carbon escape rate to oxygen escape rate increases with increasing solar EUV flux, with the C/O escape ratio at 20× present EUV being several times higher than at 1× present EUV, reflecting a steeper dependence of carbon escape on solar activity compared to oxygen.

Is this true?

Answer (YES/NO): YES